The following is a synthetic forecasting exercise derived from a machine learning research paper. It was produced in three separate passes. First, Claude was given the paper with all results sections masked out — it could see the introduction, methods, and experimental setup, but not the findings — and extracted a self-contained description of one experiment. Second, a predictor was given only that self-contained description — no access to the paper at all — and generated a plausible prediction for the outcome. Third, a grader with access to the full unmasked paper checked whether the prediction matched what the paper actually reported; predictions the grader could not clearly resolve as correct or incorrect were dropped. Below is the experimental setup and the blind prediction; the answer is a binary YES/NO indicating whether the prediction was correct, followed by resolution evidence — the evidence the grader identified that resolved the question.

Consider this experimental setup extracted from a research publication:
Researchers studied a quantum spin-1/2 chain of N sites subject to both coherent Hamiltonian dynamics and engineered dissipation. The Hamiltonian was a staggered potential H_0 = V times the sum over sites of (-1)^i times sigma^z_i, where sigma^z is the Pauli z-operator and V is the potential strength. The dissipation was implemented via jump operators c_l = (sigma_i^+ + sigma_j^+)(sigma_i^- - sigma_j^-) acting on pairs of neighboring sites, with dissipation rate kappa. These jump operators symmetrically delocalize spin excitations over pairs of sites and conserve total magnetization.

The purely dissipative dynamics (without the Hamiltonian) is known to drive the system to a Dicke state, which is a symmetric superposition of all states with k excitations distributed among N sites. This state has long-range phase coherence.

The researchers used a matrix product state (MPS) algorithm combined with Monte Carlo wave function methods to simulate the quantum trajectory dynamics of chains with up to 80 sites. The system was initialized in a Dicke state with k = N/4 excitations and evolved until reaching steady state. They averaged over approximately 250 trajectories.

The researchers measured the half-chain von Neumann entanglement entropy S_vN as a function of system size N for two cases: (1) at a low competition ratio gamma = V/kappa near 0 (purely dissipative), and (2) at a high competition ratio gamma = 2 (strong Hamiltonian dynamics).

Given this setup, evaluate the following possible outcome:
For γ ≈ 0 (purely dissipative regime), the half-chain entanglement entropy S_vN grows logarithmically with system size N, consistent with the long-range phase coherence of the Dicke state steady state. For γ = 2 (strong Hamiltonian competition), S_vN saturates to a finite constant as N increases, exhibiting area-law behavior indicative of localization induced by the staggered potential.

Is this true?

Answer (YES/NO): YES